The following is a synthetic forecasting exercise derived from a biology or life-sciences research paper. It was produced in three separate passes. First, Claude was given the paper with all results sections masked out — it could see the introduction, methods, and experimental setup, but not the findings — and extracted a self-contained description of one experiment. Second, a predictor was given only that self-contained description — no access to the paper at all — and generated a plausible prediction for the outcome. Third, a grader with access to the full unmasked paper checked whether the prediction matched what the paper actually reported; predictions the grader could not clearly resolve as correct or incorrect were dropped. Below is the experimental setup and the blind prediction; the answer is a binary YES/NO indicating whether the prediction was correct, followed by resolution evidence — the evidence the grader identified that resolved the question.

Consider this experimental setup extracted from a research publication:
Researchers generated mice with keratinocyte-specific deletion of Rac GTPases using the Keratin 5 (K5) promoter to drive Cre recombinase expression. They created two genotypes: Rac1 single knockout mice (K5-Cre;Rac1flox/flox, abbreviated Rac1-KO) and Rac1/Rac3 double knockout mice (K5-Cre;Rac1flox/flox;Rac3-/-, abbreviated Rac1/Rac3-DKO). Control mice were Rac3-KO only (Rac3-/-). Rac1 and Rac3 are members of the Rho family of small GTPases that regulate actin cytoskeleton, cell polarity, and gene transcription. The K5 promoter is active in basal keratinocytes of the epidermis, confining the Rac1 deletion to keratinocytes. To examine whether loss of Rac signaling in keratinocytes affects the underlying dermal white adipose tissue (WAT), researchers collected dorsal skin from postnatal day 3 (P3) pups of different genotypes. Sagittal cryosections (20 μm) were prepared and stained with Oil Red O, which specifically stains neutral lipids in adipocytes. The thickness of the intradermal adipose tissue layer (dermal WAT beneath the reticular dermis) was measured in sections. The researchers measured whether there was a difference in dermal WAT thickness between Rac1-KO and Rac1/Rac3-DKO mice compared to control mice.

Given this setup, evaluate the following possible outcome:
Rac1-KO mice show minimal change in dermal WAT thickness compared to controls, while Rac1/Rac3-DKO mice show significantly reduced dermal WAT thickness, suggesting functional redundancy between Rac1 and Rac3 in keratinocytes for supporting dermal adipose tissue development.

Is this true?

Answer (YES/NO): YES